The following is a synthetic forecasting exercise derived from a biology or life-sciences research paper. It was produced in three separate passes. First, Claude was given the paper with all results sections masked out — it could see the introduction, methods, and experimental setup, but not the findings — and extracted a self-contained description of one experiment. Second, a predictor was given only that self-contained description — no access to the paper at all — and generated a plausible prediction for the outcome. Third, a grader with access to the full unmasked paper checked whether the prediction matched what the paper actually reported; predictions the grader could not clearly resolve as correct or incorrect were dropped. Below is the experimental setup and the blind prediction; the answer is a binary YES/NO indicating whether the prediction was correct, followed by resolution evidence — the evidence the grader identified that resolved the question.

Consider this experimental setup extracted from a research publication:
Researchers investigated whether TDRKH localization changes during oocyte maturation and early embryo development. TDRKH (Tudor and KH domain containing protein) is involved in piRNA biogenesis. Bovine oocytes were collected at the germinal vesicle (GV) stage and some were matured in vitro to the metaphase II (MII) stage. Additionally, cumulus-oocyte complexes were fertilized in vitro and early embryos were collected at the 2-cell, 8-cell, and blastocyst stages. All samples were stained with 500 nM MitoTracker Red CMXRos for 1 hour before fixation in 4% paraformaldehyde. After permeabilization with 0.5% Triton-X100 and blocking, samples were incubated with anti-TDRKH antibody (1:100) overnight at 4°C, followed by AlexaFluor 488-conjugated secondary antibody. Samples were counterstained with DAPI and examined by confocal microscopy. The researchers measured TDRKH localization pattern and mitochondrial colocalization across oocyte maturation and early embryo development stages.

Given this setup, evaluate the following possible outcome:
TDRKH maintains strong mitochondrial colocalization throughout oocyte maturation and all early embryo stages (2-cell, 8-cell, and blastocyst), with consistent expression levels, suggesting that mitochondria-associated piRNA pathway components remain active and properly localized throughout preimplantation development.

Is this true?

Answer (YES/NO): NO